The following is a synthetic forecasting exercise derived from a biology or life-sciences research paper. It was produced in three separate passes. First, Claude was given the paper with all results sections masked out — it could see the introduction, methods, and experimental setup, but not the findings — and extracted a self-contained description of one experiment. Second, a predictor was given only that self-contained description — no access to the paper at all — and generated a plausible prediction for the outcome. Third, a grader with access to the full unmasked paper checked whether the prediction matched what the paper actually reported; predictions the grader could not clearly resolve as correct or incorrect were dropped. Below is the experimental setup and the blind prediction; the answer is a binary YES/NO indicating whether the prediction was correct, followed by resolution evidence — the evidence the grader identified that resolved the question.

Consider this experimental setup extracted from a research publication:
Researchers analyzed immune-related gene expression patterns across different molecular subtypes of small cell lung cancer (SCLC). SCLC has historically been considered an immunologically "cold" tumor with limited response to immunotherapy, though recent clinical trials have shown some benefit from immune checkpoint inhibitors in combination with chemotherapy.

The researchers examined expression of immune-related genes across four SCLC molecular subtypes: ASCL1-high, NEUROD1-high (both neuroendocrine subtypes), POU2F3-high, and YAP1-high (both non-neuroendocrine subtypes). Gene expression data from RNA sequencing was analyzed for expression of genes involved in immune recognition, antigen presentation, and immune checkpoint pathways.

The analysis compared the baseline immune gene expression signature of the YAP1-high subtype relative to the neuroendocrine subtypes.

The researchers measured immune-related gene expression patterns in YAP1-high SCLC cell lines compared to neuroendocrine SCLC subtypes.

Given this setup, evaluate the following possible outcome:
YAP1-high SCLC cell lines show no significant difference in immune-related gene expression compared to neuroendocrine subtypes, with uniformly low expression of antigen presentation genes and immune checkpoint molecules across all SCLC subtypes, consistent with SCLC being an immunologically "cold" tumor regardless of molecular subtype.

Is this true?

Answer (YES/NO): NO